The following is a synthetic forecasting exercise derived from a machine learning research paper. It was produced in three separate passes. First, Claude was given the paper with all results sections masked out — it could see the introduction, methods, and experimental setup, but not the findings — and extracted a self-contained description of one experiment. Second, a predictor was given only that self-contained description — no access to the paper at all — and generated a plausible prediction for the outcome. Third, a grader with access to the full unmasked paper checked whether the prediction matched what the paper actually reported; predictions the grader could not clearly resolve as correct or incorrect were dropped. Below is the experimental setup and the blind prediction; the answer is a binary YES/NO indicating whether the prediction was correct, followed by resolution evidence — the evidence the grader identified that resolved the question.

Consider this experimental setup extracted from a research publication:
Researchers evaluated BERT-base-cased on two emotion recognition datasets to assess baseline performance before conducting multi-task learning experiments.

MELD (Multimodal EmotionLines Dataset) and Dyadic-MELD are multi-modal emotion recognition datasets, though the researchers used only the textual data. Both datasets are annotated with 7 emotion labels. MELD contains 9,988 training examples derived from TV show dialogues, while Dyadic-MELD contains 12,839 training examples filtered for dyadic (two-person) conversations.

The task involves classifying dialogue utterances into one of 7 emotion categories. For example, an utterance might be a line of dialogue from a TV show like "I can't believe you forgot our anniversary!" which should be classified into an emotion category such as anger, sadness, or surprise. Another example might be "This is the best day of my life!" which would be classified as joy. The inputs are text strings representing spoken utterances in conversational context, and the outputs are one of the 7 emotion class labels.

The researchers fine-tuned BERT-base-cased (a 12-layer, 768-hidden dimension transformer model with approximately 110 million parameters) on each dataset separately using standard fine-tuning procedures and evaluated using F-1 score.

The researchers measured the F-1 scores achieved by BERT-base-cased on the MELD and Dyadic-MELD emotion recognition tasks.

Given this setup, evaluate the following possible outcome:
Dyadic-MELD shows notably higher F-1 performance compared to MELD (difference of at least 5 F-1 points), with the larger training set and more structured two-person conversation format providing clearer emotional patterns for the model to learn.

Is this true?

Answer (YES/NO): NO